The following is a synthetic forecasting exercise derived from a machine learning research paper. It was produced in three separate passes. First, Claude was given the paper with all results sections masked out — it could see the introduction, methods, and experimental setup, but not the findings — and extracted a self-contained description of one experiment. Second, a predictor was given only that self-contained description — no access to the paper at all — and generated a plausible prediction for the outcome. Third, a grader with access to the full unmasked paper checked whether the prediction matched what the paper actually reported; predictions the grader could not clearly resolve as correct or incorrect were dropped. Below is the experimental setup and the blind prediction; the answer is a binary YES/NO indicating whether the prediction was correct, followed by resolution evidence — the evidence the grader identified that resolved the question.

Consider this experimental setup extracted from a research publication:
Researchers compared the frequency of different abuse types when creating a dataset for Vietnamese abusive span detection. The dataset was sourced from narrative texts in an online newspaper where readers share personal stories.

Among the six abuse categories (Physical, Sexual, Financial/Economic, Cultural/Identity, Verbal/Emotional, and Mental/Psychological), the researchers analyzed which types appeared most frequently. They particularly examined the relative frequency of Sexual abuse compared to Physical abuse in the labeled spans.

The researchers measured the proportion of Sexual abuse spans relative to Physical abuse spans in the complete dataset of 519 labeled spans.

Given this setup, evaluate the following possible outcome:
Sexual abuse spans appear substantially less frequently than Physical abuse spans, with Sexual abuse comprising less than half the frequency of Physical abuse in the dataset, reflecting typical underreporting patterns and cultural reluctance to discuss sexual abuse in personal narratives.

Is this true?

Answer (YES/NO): YES